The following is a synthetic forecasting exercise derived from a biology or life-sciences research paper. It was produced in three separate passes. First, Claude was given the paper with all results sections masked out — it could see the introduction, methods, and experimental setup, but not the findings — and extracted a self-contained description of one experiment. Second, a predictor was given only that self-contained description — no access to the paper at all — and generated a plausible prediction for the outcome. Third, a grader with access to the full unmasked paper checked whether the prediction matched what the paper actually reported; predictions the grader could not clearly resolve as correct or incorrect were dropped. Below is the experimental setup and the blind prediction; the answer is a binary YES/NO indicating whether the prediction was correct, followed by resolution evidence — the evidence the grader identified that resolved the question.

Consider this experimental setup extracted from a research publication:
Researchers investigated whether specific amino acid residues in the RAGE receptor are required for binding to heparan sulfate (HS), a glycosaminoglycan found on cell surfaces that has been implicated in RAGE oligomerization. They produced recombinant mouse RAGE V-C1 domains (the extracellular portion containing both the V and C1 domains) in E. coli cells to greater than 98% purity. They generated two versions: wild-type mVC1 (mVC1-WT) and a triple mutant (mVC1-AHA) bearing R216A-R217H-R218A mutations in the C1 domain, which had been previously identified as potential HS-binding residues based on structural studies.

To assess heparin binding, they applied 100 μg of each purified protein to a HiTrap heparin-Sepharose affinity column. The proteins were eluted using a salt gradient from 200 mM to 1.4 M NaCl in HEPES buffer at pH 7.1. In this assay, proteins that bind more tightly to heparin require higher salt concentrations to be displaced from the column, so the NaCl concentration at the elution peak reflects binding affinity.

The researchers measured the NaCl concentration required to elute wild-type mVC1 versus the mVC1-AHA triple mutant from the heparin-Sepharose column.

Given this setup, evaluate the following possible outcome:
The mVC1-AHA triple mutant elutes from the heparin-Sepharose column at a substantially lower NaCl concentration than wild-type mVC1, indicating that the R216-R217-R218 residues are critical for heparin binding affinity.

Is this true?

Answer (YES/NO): YES